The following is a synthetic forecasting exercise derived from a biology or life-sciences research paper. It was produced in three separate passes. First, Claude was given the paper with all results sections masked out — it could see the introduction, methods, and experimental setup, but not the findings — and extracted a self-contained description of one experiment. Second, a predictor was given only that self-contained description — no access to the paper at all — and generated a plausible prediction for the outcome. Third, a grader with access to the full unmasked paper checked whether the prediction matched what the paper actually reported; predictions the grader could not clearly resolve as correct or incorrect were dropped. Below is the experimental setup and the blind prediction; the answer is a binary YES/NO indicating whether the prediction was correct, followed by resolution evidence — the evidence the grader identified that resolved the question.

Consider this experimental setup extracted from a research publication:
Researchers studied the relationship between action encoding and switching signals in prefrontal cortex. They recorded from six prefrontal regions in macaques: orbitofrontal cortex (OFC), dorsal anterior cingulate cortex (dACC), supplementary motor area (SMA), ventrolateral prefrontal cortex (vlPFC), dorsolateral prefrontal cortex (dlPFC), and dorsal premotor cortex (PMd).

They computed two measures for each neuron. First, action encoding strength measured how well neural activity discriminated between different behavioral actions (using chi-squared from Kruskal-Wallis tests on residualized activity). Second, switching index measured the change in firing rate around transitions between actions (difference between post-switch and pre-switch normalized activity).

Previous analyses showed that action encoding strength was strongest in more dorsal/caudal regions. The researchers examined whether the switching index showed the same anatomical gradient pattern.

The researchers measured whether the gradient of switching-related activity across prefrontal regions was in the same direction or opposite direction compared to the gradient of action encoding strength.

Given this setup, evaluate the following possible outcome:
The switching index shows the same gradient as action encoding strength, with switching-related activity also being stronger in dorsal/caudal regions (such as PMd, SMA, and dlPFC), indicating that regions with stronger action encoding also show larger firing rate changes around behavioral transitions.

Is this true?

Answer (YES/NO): NO